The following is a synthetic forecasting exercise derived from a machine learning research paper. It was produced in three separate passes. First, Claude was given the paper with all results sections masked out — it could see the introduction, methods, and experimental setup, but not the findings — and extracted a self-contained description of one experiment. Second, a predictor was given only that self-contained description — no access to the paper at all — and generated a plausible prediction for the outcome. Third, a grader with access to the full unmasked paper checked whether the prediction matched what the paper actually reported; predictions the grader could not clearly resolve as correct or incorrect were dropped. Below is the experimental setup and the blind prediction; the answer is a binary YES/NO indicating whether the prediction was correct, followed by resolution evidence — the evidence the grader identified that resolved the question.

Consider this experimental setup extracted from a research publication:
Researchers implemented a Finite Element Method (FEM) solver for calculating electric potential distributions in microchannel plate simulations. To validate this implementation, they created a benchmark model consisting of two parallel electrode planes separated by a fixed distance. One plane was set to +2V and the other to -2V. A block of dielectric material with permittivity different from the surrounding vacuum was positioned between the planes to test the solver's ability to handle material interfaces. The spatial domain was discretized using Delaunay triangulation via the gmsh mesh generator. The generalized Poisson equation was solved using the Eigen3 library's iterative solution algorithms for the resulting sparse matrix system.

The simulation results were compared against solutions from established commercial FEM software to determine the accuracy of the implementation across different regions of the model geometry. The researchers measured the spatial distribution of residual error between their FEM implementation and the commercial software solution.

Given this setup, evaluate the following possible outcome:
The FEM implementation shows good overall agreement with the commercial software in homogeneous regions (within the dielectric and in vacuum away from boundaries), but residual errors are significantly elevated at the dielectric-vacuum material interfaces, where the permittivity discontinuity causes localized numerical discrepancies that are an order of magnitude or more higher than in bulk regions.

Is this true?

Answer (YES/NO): NO